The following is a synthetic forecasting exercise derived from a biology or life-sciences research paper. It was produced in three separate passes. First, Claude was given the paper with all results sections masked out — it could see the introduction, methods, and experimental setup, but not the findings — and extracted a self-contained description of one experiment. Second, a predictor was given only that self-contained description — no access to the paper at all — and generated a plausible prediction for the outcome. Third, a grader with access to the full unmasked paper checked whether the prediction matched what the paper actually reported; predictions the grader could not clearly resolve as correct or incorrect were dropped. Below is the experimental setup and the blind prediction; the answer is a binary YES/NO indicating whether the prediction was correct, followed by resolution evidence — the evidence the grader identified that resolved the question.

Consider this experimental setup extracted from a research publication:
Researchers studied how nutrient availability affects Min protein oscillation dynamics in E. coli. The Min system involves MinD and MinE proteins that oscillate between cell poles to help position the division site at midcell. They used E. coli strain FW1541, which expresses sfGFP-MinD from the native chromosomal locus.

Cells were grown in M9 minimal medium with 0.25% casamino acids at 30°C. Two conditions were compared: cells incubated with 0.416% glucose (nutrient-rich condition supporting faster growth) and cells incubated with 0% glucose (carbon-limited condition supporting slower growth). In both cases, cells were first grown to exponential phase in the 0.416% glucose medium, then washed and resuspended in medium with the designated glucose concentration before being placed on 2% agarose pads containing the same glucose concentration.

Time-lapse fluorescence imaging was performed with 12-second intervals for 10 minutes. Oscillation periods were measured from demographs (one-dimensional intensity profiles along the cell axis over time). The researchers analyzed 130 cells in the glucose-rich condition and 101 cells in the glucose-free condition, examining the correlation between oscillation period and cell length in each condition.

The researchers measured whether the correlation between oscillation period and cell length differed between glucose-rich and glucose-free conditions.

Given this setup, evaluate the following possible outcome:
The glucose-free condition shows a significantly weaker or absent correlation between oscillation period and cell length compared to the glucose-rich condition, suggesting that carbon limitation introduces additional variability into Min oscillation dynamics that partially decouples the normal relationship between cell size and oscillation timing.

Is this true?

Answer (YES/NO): NO